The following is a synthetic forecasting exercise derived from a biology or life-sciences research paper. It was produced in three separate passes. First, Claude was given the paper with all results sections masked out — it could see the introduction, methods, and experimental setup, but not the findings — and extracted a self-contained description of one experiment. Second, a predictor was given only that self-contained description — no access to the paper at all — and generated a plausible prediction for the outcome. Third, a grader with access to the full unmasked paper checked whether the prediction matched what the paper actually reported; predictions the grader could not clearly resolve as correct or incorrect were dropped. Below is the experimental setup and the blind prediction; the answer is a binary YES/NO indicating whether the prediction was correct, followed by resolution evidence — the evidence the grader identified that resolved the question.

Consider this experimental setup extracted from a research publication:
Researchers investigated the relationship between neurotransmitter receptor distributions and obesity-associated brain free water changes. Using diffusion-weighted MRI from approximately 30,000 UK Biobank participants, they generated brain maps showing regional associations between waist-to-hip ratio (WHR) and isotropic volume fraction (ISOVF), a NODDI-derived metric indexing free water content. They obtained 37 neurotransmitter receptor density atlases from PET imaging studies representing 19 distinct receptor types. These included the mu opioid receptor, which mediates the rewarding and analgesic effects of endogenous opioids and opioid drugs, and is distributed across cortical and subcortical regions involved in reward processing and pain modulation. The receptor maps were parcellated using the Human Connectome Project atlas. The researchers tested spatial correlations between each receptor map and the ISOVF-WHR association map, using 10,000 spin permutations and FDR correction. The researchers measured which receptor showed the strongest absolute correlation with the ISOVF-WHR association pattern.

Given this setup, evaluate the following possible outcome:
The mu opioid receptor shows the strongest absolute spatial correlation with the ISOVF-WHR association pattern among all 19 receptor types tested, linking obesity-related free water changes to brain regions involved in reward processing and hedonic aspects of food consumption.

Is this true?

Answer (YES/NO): YES